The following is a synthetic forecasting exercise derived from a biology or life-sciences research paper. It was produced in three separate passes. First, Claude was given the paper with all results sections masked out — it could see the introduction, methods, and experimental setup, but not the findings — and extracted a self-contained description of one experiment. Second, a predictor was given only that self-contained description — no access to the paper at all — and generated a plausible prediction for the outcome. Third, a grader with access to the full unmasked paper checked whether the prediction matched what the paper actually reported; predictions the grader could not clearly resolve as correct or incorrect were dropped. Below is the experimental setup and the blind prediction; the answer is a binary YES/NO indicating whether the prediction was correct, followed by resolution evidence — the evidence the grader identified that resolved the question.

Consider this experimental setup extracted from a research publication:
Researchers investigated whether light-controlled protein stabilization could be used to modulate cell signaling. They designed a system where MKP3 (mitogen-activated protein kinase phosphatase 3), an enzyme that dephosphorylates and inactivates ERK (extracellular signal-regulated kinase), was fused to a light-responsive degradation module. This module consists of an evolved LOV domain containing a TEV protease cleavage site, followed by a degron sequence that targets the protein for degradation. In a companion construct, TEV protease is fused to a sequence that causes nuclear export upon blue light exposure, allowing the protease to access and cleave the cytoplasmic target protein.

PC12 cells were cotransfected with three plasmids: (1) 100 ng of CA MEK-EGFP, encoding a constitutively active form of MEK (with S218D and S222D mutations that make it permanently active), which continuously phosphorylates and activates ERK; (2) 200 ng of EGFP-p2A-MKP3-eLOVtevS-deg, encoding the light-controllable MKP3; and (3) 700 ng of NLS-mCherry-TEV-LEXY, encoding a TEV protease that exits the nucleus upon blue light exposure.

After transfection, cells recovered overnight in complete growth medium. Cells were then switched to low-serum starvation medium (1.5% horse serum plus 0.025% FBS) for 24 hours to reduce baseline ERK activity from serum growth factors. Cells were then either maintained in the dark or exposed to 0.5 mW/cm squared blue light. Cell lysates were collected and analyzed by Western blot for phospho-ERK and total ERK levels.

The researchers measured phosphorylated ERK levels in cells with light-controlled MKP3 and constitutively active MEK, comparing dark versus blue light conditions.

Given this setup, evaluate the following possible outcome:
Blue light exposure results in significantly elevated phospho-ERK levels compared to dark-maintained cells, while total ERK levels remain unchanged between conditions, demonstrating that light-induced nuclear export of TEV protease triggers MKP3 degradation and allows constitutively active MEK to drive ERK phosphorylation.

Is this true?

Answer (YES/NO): NO